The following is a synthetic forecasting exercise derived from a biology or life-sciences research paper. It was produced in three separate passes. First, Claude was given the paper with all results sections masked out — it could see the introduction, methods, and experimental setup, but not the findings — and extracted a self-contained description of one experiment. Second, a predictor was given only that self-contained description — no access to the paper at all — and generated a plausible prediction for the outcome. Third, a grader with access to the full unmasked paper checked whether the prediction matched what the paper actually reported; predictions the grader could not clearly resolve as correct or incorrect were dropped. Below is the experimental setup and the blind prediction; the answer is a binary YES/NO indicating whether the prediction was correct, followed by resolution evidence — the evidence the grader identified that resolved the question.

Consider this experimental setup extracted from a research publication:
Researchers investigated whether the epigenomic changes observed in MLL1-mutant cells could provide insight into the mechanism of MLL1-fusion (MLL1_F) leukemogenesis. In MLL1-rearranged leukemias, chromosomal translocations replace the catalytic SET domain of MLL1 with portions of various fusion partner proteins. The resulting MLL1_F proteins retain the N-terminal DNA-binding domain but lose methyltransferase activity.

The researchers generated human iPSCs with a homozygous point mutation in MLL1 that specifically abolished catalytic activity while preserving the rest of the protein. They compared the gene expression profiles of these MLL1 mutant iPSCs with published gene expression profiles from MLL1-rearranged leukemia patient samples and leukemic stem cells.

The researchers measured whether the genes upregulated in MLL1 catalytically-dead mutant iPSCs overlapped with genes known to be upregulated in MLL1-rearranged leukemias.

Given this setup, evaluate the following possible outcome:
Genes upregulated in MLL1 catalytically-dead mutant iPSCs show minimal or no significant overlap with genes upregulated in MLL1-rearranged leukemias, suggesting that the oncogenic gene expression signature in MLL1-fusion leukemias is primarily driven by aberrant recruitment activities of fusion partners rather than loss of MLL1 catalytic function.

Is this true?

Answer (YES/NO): NO